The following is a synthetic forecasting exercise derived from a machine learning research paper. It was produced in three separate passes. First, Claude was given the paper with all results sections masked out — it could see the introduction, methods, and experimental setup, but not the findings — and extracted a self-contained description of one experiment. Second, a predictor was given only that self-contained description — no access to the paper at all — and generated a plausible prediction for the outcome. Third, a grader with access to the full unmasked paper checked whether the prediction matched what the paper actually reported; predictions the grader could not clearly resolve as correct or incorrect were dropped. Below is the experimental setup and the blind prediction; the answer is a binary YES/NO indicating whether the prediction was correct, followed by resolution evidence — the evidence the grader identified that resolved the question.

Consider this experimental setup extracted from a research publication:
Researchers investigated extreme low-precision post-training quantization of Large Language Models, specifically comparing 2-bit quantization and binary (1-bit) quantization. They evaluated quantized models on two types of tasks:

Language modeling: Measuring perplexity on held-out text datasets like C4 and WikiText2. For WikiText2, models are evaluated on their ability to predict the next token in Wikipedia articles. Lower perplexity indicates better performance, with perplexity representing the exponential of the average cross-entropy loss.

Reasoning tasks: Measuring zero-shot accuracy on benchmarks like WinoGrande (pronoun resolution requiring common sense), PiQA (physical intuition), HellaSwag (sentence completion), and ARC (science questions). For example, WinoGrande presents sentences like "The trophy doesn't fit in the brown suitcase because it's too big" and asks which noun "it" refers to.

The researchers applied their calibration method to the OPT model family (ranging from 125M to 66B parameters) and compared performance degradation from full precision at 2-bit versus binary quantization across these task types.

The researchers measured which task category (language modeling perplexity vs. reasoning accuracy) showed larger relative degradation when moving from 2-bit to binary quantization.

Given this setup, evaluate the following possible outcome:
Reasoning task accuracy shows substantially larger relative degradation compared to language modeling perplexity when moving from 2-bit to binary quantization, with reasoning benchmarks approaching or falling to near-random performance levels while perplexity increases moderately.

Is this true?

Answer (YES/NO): NO